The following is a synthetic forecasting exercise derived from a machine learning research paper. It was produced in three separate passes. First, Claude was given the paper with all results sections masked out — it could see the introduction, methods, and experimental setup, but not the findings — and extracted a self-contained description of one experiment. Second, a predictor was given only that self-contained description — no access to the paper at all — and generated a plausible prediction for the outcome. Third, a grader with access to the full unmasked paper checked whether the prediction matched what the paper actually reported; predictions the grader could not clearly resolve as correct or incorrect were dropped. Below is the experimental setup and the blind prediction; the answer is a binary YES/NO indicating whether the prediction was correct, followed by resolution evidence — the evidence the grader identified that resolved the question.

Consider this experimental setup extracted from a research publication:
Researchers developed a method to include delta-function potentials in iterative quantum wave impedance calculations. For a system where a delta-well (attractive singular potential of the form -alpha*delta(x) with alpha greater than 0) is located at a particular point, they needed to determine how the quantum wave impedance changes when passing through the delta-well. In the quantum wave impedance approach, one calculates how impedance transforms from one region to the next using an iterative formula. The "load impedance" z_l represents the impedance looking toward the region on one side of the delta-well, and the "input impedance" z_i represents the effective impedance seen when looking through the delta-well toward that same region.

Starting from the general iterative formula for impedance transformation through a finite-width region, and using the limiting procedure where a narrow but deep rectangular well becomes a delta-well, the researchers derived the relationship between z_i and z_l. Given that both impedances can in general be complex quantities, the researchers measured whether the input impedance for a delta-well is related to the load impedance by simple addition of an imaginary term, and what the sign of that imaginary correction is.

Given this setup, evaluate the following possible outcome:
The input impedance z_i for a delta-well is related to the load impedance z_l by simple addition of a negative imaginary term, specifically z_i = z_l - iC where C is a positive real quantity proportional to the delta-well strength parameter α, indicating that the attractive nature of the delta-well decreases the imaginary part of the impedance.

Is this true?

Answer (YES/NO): YES